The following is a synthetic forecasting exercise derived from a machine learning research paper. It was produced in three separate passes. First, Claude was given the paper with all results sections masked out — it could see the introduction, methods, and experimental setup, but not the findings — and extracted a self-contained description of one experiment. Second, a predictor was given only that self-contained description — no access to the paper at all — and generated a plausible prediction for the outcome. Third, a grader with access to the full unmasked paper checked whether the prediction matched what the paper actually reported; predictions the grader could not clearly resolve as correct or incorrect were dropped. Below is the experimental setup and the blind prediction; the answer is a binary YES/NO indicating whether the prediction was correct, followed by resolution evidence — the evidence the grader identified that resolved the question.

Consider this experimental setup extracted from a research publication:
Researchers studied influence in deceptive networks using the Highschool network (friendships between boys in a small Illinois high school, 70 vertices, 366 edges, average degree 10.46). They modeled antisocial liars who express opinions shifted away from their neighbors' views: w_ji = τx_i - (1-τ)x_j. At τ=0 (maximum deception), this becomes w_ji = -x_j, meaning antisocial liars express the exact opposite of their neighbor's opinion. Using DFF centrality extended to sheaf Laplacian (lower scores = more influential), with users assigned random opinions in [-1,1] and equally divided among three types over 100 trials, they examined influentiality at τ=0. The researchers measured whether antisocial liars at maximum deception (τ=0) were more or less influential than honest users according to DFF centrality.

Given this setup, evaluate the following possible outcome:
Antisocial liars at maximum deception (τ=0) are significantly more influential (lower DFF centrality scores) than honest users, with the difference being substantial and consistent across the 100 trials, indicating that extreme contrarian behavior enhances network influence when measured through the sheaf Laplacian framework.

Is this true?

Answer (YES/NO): YES